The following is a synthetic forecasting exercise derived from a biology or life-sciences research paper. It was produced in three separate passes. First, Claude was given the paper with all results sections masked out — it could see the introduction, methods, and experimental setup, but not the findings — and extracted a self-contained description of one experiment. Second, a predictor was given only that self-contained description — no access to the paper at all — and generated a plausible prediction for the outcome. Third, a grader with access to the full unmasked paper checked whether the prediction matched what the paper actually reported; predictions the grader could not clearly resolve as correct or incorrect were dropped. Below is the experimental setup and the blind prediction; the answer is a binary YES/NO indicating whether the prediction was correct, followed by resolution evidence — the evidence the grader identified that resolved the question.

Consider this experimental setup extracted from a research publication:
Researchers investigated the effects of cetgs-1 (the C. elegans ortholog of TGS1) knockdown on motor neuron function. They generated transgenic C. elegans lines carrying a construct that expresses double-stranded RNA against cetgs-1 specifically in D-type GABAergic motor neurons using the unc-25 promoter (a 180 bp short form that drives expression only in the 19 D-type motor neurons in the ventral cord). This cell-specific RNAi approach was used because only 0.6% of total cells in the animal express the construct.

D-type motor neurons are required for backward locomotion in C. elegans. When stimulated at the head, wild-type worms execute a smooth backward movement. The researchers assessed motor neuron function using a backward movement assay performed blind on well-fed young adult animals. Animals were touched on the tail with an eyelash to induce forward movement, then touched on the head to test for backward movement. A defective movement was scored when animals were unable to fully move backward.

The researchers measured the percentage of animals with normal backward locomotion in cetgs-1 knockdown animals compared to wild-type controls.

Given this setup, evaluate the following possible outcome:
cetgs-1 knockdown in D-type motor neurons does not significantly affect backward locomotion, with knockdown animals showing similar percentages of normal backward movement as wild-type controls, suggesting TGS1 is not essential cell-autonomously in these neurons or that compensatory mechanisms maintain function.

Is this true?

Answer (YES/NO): NO